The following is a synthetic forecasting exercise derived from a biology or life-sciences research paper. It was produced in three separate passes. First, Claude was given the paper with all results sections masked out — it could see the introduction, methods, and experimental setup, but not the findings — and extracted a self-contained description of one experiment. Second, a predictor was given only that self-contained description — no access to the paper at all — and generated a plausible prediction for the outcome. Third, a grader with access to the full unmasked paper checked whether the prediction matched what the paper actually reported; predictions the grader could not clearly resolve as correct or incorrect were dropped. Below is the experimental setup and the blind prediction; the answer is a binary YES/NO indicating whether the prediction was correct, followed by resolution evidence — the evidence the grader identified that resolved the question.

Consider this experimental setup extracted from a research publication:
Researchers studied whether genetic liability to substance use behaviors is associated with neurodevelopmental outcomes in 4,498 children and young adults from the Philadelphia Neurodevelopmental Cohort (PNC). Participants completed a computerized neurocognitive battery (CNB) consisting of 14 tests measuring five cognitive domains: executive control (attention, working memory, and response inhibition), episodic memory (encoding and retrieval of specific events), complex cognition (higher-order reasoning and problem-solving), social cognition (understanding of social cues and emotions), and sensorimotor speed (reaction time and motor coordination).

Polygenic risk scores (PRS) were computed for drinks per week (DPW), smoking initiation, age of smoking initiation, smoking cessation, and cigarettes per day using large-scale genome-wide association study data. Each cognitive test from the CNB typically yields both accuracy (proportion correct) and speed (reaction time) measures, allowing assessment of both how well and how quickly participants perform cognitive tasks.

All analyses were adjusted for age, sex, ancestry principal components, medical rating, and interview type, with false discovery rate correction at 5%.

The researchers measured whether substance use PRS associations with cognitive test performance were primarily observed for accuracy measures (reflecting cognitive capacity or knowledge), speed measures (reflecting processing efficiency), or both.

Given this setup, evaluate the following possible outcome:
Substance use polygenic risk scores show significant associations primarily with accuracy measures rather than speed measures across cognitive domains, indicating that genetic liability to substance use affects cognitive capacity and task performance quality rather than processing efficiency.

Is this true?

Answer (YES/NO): YES